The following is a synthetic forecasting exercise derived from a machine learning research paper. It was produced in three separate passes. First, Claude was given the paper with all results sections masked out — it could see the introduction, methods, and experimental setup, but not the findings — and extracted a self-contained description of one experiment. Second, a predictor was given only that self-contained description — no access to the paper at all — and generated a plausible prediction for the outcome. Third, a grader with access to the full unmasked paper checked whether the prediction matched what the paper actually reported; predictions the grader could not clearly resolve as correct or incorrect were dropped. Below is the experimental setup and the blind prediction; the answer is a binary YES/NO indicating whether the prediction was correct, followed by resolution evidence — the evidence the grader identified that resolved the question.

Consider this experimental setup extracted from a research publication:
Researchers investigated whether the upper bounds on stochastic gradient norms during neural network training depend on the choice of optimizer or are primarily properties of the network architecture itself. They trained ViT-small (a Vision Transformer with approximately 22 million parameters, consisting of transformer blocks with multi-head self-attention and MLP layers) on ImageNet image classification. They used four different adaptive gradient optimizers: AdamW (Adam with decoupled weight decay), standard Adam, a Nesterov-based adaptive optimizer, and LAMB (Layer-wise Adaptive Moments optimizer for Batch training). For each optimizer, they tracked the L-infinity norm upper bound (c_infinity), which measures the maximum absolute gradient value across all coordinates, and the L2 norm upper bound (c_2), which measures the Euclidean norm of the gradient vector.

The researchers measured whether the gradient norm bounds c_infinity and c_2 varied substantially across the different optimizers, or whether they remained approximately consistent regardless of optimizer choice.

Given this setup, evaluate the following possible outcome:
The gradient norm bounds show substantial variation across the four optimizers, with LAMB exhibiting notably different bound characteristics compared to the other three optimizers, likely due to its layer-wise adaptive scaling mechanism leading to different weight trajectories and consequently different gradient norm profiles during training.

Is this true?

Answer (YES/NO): NO